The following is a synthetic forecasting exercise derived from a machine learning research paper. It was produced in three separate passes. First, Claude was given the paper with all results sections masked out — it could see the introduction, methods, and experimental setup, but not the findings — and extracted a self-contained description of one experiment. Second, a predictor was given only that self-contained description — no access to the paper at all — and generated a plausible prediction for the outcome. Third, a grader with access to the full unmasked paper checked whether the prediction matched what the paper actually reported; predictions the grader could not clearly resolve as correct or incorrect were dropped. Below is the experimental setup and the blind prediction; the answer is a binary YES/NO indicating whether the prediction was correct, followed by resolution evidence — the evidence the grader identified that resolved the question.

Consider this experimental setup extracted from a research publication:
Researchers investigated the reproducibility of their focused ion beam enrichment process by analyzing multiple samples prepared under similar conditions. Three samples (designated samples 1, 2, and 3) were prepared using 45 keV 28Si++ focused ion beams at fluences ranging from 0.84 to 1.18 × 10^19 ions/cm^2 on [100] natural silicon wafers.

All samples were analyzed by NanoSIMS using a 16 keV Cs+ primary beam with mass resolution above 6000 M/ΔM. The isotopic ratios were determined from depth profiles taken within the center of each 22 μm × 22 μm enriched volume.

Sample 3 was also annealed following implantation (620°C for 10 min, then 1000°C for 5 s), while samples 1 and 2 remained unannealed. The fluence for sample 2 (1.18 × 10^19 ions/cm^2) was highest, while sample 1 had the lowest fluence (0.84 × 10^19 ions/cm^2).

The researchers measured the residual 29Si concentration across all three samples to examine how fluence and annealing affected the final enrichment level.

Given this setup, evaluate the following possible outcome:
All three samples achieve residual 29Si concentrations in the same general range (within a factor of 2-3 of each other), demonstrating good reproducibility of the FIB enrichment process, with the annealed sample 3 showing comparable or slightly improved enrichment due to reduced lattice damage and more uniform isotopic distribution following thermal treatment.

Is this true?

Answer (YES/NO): NO